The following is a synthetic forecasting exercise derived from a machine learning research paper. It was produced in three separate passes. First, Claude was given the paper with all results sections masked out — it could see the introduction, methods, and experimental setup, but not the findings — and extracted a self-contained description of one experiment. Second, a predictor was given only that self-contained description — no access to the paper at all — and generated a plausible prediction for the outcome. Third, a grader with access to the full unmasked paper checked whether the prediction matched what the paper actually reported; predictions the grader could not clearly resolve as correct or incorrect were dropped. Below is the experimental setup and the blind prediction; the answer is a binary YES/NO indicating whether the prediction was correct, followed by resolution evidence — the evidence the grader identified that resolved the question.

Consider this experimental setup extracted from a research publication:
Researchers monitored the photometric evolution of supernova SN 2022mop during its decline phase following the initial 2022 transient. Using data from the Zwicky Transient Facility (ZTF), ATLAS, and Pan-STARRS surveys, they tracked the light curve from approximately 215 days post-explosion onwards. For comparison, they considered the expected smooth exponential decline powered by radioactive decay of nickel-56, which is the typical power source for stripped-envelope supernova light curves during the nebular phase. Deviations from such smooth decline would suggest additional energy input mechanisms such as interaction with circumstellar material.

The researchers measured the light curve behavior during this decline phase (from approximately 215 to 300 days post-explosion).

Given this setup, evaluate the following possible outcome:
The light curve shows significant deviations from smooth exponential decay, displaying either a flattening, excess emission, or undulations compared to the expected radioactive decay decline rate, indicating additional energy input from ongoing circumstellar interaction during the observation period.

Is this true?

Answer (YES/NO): YES